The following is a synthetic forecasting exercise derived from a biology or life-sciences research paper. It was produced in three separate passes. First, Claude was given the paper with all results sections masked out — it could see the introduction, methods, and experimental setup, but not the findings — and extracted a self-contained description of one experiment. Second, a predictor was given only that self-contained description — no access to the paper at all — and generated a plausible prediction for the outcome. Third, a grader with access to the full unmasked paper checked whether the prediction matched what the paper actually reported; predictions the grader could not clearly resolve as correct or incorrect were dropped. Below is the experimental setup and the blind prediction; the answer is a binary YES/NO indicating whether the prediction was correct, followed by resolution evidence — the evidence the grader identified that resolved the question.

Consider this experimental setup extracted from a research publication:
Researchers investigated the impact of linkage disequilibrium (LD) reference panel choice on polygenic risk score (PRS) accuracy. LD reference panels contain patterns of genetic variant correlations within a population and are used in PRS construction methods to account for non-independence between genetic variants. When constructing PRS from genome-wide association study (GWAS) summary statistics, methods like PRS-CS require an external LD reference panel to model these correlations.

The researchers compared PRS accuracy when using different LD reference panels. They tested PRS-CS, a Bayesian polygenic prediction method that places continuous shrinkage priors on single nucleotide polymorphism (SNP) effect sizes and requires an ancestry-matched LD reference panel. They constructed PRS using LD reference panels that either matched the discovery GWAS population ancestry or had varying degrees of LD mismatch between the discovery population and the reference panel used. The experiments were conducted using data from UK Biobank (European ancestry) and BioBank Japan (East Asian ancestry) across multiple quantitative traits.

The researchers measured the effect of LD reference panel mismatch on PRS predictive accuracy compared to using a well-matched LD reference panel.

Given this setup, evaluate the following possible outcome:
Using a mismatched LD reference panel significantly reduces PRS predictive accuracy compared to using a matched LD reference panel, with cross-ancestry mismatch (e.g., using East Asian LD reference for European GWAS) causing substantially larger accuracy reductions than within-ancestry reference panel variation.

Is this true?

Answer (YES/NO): NO